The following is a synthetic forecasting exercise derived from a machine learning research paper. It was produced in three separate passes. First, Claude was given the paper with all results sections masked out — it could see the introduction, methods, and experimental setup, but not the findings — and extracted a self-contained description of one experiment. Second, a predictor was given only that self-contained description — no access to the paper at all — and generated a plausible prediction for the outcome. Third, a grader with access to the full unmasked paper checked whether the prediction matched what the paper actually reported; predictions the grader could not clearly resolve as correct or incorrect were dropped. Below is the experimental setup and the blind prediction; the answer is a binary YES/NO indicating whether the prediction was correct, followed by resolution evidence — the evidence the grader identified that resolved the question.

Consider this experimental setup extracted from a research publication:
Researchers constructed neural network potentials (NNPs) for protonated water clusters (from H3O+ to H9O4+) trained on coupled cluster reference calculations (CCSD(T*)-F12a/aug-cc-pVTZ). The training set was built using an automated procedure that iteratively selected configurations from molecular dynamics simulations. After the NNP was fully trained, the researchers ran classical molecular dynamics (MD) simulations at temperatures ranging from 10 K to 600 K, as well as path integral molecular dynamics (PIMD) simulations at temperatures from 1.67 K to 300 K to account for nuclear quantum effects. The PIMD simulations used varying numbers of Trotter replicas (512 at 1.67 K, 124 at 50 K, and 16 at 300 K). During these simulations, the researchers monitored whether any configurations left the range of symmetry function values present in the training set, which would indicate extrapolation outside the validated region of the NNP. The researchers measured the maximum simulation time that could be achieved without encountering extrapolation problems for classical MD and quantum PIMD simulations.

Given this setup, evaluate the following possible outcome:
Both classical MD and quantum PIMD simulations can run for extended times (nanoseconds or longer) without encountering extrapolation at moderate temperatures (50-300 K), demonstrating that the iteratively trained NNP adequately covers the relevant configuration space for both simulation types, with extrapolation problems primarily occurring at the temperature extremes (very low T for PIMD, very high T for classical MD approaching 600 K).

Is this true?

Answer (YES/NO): NO